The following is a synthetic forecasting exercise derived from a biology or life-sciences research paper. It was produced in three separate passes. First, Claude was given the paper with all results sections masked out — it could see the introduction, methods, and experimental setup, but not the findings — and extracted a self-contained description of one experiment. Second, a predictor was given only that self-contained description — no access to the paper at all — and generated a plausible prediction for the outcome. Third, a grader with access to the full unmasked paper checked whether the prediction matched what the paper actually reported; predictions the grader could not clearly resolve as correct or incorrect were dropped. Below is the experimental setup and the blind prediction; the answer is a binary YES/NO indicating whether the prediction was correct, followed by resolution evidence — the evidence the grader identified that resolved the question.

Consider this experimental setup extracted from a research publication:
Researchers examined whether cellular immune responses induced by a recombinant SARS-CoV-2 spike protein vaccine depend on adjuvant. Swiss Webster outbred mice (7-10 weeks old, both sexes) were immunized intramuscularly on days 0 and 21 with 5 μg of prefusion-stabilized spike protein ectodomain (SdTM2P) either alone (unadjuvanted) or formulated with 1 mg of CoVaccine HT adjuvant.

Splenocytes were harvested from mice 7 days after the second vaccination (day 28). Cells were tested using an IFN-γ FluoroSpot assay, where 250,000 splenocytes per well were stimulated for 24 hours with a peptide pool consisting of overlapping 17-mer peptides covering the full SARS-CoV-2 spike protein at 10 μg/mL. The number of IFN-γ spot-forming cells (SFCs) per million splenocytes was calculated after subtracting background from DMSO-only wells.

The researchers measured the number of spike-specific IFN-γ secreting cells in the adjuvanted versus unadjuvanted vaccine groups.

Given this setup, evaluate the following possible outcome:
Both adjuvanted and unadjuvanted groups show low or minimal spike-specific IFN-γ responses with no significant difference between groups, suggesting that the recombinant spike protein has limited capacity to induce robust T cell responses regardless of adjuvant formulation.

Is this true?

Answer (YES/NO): NO